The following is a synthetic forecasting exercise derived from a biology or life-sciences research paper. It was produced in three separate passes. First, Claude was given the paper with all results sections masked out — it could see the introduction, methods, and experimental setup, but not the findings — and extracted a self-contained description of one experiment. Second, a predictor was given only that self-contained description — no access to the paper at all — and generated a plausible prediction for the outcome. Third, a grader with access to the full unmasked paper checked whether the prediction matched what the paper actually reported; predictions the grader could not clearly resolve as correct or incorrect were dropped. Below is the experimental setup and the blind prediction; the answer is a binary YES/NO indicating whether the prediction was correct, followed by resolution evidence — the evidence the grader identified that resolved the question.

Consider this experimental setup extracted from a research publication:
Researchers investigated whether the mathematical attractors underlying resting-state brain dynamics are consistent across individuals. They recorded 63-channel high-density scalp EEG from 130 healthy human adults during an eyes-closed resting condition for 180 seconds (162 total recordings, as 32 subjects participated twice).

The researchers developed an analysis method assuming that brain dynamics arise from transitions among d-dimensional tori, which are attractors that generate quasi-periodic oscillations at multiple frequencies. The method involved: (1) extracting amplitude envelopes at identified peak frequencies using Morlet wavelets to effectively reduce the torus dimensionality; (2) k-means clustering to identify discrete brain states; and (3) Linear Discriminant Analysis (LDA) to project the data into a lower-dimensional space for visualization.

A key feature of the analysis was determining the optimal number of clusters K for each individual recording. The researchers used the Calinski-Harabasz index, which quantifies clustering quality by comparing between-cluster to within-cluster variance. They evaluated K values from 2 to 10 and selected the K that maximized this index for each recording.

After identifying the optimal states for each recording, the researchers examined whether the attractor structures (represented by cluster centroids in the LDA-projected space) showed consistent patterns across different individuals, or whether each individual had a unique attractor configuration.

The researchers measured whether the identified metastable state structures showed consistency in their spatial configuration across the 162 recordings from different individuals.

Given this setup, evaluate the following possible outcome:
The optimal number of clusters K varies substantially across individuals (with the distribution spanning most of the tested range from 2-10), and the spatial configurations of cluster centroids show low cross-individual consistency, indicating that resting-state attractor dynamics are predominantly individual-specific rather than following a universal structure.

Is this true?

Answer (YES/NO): NO